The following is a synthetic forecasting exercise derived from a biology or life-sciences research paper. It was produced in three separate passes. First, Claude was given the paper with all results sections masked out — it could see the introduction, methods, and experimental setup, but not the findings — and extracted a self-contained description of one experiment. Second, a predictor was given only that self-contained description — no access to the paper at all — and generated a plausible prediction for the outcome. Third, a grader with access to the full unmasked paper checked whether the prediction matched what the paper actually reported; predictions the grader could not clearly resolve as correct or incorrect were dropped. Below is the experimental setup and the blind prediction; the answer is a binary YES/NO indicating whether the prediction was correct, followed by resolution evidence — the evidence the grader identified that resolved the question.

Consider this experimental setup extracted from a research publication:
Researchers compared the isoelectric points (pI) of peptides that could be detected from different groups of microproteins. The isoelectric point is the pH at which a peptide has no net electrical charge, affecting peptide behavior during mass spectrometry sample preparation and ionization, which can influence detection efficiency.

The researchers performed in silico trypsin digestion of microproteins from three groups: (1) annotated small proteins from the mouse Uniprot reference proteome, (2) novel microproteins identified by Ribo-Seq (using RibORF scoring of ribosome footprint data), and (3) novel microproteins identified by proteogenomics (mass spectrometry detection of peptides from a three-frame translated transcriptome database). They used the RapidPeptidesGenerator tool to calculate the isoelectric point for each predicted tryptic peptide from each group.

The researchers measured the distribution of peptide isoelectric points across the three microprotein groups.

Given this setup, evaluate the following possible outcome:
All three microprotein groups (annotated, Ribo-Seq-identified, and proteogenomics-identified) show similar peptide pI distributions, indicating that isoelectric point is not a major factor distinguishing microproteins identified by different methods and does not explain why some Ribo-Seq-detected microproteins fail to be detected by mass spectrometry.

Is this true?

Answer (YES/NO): NO